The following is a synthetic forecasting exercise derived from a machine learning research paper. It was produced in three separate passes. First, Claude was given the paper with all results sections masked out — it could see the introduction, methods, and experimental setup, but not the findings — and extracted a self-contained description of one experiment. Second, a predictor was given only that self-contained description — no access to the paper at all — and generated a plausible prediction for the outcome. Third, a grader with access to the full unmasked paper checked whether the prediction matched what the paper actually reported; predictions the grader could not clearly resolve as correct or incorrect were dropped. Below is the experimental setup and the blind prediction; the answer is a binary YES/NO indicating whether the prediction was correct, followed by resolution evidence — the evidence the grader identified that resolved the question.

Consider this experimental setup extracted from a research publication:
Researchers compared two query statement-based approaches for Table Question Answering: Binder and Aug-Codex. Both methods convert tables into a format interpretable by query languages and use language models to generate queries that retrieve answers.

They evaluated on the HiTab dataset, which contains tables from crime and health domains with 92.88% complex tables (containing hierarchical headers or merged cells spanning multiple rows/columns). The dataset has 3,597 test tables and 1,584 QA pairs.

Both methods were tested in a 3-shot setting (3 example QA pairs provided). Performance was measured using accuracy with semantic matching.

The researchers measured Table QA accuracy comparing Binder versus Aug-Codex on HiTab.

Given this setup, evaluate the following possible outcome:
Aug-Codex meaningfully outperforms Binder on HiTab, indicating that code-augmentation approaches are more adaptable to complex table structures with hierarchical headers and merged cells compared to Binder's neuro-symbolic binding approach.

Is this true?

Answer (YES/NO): YES